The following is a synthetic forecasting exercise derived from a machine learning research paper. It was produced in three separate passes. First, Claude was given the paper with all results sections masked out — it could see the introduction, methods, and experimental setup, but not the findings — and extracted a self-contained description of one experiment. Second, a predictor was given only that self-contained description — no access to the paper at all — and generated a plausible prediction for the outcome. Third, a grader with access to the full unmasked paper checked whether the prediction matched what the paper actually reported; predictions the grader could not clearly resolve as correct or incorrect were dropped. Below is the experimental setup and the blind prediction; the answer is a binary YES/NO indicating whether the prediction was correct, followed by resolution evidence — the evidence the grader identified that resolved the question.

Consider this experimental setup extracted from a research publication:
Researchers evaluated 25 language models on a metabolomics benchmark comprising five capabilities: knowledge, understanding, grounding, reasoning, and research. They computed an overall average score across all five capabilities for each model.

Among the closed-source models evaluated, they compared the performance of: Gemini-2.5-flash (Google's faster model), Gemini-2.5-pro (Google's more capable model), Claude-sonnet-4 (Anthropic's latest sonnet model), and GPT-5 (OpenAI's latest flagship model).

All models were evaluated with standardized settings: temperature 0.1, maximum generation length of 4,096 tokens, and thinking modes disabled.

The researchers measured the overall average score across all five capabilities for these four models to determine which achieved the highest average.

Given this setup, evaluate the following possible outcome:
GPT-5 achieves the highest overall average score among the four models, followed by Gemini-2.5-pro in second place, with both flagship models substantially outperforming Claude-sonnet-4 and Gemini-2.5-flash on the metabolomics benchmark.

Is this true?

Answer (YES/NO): NO